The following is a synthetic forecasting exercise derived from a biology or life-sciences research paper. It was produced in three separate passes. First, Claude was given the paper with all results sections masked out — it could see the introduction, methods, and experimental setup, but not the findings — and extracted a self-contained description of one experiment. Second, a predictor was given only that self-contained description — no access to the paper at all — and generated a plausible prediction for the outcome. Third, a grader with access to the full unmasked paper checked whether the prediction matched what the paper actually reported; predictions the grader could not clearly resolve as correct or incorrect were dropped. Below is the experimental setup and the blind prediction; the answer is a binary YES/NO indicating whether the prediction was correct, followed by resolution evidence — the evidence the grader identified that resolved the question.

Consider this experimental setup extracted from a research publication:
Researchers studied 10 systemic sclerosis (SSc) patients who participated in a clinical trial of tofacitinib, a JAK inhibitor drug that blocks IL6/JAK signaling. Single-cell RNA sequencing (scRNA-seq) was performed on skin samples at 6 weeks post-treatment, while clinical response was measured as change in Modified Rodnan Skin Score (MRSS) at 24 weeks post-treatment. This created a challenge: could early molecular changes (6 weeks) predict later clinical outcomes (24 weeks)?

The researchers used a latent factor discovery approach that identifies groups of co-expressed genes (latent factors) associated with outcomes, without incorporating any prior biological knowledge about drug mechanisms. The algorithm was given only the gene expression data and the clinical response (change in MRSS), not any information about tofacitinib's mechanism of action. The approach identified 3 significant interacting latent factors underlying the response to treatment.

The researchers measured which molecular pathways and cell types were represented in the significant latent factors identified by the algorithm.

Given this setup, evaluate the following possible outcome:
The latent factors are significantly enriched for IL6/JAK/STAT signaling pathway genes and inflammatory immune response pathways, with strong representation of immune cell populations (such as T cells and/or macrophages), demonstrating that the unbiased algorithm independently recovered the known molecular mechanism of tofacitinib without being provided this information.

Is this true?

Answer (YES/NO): YES